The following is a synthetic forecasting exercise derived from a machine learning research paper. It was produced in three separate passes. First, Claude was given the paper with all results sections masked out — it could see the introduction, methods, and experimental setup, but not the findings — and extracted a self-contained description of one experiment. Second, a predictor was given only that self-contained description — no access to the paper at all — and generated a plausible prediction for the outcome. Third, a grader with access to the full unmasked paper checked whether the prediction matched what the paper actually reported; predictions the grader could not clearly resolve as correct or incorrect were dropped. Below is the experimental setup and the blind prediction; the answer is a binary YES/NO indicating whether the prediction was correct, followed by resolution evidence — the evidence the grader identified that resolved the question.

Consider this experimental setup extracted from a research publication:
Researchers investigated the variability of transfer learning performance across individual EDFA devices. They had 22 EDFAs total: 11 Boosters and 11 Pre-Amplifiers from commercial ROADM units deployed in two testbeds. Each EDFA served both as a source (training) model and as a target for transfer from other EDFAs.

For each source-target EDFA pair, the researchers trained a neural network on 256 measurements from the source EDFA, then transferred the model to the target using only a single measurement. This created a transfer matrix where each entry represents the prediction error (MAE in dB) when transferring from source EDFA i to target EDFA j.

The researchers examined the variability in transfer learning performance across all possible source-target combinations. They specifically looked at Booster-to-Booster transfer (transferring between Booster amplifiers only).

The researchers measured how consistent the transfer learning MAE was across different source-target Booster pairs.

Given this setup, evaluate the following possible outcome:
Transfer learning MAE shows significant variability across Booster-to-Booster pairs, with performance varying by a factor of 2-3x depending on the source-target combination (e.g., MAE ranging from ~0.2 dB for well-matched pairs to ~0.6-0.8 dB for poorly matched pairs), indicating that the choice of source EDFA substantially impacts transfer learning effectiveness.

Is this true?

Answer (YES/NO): NO